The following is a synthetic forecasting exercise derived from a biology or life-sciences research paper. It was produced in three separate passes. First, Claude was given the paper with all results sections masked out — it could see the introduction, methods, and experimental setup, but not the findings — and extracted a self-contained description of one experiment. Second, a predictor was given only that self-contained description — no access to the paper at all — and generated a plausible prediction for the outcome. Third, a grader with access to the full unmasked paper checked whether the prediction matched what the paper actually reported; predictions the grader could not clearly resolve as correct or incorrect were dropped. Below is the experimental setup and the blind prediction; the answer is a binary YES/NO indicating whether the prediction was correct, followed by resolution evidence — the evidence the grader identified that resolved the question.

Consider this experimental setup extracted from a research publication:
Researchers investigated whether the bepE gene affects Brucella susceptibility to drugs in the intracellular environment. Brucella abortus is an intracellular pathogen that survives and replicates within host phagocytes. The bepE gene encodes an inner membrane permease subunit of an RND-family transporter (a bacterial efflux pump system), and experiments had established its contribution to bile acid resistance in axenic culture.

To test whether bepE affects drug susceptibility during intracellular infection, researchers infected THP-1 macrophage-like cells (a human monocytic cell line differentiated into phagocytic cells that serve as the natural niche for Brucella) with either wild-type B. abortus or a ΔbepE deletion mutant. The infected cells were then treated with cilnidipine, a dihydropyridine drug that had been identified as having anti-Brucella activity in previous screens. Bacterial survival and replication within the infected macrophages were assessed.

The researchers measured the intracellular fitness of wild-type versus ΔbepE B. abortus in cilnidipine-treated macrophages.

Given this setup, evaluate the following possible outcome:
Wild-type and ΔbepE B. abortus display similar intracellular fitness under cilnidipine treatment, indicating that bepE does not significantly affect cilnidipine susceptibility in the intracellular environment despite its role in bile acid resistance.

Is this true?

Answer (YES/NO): NO